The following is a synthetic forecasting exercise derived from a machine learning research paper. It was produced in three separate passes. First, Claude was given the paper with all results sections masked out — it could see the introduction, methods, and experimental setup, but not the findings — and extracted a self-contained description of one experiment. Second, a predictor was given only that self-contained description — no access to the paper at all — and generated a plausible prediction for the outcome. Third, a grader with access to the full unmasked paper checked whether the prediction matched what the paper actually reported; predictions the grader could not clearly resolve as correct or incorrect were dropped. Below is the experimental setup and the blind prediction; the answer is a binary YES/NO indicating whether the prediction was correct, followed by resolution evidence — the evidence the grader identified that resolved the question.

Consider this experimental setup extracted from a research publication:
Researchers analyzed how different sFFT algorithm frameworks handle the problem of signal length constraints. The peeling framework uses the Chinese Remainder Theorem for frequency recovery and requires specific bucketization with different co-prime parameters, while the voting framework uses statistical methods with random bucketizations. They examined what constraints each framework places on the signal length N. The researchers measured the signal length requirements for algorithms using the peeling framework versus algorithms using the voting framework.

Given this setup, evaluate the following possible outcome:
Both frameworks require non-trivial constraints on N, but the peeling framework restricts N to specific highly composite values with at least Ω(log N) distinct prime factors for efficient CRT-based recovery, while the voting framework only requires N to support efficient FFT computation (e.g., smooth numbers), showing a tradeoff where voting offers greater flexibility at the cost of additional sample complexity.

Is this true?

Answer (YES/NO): NO